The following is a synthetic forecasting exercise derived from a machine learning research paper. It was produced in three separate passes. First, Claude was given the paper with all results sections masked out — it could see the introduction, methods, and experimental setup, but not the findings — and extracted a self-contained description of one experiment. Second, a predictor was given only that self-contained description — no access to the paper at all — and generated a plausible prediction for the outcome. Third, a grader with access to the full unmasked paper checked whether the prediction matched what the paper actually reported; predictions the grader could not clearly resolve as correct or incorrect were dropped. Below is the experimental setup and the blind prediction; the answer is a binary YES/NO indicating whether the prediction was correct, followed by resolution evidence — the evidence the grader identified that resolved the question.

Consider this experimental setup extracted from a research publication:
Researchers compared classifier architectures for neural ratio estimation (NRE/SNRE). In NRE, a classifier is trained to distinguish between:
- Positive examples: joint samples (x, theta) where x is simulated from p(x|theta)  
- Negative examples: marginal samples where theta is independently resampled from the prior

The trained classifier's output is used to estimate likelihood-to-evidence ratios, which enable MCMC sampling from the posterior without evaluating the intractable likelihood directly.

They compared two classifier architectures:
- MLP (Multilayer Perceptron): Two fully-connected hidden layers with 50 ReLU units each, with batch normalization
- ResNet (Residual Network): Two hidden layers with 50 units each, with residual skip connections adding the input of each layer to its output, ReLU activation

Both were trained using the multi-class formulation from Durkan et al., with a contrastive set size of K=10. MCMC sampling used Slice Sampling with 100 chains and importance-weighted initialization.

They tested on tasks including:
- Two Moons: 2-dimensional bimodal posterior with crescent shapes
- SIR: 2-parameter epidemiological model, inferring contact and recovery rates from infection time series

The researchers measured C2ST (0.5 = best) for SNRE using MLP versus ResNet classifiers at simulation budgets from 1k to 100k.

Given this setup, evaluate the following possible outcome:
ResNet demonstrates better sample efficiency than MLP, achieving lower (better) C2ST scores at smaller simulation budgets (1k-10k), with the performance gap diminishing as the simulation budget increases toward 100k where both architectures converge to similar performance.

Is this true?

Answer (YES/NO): YES